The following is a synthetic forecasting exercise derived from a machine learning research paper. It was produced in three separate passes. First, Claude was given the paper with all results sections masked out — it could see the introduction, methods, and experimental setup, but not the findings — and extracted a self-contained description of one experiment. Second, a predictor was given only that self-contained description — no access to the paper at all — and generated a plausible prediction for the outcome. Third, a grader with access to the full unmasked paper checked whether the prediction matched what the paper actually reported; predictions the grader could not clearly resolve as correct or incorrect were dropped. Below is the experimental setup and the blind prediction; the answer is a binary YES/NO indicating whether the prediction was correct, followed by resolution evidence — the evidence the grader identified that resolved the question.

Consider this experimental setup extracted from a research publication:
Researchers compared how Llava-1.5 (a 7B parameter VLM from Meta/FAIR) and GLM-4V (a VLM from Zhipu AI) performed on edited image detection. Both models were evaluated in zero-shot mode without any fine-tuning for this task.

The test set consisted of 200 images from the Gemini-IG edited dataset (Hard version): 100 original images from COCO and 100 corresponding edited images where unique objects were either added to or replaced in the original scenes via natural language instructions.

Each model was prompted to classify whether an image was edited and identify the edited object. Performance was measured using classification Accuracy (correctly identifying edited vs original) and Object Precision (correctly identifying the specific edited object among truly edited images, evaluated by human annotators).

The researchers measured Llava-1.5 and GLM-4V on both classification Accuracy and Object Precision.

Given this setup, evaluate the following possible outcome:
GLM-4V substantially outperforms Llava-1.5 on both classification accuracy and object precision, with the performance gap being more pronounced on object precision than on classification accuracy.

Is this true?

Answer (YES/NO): NO